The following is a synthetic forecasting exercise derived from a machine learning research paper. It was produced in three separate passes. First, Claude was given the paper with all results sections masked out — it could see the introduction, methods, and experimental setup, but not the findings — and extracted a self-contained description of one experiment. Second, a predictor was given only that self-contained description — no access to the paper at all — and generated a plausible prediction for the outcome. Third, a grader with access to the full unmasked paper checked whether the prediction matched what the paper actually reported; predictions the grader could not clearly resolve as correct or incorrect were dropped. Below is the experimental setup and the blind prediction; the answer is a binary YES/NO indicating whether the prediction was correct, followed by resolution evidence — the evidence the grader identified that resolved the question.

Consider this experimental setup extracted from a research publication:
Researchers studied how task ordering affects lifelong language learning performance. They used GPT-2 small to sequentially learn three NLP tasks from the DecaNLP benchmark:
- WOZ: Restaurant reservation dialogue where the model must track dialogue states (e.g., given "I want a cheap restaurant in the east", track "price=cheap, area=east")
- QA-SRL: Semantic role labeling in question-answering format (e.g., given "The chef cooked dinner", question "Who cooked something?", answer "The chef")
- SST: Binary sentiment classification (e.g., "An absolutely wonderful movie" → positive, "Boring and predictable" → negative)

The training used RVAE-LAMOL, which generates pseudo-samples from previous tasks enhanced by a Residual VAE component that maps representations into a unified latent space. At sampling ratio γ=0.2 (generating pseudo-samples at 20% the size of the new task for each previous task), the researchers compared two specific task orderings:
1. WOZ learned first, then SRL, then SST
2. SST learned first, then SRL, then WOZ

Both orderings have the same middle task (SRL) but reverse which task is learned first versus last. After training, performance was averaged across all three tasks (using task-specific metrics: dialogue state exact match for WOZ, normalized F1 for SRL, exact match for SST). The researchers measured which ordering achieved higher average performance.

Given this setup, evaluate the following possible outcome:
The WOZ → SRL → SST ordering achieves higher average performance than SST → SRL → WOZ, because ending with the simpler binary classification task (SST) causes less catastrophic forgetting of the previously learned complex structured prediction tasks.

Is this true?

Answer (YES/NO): YES